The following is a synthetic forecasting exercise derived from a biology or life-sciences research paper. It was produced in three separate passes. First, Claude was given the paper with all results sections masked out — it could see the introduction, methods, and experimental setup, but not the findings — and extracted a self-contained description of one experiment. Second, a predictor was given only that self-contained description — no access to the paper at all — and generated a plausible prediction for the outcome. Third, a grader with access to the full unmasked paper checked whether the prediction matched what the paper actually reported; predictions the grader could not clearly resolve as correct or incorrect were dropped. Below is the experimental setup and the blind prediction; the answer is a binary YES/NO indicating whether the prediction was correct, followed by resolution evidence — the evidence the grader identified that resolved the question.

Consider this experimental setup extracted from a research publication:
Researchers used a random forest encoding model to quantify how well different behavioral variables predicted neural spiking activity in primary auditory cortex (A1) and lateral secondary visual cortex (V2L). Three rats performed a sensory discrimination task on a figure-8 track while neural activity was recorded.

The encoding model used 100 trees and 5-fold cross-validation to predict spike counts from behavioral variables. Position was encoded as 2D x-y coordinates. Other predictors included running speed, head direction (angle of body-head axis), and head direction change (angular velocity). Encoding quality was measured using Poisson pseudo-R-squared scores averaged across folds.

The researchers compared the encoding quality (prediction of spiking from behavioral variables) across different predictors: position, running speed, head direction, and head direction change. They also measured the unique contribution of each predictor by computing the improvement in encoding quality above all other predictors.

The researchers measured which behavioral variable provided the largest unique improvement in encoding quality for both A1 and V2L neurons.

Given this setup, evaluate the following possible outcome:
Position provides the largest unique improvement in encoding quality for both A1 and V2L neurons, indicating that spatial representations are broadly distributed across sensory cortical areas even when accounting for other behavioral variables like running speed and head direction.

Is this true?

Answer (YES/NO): YES